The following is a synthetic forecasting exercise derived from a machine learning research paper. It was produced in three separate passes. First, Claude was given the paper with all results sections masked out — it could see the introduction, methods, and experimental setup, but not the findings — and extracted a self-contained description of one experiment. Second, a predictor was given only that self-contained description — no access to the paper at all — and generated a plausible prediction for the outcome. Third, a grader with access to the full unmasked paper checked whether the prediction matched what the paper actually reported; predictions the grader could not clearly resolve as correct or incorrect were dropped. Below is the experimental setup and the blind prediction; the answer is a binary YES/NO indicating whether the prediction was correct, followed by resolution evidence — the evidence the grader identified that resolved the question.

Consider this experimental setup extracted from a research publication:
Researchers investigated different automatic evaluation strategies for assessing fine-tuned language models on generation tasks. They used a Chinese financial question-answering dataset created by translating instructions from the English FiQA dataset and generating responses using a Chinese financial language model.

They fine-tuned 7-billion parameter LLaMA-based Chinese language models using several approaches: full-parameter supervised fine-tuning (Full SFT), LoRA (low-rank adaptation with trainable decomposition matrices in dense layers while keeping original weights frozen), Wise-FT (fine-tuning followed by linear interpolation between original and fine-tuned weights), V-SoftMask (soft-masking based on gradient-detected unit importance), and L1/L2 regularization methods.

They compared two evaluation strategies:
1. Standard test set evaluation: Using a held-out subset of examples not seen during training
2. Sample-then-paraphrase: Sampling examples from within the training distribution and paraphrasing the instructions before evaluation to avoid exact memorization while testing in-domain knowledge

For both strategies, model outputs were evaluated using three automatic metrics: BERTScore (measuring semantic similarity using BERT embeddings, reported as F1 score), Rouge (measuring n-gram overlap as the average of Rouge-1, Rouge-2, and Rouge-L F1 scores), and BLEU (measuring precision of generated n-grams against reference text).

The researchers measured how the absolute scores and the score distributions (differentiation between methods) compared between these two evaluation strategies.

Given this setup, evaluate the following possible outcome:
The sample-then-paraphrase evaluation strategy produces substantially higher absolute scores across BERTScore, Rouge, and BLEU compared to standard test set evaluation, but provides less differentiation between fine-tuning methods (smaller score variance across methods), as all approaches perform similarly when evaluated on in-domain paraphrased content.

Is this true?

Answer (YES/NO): NO